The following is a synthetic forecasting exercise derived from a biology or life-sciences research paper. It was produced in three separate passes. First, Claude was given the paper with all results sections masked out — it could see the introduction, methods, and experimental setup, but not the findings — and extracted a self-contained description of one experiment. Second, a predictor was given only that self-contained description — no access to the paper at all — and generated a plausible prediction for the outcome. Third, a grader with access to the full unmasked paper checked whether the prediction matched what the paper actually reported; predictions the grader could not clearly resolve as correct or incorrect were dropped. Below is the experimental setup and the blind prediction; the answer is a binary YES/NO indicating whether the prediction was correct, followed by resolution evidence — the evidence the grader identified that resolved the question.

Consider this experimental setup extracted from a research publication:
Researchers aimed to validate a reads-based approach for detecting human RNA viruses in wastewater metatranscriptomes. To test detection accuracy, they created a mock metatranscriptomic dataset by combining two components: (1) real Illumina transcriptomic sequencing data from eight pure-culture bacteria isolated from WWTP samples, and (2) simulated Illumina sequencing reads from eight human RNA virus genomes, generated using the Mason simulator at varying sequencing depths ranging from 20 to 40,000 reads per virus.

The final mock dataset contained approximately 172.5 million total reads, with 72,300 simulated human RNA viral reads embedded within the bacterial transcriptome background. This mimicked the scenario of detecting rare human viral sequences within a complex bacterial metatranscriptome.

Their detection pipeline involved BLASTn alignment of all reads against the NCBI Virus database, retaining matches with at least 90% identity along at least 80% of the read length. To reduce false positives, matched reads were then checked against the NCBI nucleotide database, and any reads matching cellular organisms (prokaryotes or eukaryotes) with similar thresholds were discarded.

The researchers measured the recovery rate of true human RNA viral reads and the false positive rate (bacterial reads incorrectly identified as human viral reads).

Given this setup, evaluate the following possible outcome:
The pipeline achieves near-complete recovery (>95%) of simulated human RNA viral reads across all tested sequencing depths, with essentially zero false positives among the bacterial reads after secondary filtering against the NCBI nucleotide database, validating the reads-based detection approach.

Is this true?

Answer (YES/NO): YES